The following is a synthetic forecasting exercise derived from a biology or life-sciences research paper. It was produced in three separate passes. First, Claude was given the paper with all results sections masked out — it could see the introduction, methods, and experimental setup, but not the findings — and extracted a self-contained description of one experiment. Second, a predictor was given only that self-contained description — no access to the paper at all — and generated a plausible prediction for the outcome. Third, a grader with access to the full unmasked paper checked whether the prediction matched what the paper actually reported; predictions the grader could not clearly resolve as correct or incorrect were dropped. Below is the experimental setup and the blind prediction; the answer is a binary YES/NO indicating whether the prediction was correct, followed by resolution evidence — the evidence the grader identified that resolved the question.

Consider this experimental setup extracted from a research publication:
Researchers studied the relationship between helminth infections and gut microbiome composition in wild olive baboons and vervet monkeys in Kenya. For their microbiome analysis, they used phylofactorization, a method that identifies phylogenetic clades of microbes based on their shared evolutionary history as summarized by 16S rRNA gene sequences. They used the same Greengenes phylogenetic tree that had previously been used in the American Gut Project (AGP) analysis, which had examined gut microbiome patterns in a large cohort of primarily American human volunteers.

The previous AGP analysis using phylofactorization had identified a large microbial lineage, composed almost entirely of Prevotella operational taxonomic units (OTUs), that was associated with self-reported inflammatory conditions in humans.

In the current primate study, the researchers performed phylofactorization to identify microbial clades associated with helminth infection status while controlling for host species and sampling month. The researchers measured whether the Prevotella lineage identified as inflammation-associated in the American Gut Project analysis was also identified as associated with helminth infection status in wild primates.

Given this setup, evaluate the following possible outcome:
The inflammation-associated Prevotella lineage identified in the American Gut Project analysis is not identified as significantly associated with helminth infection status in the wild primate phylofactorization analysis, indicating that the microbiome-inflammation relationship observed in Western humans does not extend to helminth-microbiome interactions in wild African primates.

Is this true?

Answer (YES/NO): NO